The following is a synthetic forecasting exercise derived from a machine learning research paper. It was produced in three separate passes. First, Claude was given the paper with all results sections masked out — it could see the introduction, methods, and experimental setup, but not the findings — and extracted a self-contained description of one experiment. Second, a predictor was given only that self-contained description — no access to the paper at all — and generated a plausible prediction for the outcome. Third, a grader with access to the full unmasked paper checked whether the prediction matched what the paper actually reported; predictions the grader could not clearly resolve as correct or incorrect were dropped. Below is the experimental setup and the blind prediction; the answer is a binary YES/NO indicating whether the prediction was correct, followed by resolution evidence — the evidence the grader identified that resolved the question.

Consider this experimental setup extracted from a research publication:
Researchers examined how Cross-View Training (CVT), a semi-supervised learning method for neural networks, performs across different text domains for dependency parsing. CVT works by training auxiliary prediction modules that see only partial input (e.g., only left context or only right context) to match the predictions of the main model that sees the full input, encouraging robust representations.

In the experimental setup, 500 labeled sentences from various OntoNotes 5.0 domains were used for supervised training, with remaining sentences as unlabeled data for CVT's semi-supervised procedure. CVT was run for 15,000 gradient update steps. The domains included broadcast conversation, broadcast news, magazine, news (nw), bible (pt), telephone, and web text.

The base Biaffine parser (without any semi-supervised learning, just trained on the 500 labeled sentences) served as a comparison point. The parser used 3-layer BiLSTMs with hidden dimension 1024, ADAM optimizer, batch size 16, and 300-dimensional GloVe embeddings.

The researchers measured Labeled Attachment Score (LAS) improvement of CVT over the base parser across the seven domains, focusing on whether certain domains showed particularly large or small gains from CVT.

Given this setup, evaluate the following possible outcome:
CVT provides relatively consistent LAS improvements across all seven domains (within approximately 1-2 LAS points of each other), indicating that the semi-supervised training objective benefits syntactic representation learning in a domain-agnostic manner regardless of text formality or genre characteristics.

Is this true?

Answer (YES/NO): NO